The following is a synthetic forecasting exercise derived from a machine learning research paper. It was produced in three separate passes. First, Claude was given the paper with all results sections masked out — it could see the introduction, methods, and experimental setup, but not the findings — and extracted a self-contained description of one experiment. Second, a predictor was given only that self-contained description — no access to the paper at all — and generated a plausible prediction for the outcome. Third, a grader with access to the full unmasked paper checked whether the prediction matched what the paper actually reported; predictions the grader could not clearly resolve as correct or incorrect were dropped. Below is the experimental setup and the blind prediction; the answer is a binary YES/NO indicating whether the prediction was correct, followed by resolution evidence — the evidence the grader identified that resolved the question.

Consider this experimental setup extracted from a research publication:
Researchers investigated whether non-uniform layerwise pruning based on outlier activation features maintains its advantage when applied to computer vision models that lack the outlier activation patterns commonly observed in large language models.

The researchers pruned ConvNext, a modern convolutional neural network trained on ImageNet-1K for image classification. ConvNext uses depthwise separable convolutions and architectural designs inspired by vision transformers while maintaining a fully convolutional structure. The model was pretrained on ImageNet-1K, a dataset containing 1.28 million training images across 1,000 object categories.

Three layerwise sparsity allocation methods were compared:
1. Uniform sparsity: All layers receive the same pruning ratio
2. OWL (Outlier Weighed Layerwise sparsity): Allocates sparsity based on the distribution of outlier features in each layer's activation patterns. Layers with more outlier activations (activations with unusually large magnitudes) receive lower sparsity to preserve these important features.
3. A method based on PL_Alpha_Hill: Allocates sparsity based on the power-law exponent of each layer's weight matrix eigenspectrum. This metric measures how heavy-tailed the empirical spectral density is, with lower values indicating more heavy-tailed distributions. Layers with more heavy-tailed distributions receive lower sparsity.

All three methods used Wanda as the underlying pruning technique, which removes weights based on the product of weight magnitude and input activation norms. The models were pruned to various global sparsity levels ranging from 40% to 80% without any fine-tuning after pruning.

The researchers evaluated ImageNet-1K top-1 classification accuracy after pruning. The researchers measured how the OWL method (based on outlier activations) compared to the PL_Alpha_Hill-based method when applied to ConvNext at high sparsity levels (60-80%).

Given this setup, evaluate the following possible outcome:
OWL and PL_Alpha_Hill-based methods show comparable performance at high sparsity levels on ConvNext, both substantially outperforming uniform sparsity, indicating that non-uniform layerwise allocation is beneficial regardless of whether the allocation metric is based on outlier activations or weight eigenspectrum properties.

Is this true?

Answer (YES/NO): NO